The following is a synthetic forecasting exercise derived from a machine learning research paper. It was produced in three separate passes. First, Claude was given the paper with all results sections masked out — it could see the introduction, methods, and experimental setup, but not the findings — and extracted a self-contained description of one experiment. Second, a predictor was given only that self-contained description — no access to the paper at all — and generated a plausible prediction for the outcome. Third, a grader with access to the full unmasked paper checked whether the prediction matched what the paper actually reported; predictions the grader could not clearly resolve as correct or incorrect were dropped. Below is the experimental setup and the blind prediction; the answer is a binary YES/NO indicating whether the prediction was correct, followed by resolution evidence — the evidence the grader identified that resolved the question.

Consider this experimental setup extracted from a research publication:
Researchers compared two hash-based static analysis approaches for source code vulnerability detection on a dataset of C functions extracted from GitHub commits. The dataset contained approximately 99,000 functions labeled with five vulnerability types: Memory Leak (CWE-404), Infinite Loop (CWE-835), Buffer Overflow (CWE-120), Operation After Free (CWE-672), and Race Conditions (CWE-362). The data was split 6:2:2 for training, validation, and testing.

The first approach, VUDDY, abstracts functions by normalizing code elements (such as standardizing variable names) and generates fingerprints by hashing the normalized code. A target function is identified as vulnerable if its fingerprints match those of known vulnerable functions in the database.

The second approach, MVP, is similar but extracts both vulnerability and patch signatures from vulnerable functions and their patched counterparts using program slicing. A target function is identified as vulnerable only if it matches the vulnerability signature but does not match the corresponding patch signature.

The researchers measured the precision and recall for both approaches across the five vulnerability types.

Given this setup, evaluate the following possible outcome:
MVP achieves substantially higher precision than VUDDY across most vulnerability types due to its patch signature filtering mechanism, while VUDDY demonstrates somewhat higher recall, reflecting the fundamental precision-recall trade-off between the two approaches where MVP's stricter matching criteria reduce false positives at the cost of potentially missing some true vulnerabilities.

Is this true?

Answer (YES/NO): NO